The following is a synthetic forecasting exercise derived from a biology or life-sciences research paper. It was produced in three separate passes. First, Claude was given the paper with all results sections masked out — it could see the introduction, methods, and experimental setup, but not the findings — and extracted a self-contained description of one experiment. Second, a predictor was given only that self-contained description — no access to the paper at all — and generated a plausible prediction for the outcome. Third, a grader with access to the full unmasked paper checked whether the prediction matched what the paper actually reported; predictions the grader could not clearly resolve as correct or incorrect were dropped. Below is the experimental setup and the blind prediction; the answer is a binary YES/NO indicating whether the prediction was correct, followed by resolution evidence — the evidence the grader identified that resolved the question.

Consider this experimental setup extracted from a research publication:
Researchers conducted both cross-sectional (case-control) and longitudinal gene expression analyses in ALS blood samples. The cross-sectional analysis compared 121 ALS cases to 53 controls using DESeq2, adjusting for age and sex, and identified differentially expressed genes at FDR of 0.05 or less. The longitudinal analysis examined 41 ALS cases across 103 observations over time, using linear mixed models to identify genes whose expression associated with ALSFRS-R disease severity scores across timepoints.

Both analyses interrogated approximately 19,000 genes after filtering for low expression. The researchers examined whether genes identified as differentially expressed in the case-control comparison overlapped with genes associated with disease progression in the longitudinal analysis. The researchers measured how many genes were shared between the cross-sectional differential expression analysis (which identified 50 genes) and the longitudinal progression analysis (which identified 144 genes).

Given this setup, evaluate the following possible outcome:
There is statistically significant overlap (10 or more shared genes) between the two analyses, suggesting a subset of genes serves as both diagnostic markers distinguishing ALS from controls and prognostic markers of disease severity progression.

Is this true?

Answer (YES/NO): NO